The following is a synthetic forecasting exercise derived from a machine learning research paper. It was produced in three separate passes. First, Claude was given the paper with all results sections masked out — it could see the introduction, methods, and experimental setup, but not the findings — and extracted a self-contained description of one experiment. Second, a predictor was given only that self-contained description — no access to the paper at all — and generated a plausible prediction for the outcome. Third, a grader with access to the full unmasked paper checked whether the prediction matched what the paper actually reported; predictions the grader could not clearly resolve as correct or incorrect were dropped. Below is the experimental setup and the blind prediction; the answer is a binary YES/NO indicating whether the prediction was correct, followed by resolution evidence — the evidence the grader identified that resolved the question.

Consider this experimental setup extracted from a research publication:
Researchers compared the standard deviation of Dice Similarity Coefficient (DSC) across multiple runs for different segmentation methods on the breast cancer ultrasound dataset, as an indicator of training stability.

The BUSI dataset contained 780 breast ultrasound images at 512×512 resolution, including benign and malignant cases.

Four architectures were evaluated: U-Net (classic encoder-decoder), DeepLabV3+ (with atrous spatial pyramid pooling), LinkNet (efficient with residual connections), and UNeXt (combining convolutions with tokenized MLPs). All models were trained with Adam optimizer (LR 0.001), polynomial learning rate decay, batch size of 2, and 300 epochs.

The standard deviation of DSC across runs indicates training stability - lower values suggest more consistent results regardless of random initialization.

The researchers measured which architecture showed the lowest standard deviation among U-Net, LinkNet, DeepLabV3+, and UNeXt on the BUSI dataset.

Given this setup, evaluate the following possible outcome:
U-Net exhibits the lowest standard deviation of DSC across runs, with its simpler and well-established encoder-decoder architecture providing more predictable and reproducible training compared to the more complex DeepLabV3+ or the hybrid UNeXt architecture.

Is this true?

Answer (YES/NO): NO